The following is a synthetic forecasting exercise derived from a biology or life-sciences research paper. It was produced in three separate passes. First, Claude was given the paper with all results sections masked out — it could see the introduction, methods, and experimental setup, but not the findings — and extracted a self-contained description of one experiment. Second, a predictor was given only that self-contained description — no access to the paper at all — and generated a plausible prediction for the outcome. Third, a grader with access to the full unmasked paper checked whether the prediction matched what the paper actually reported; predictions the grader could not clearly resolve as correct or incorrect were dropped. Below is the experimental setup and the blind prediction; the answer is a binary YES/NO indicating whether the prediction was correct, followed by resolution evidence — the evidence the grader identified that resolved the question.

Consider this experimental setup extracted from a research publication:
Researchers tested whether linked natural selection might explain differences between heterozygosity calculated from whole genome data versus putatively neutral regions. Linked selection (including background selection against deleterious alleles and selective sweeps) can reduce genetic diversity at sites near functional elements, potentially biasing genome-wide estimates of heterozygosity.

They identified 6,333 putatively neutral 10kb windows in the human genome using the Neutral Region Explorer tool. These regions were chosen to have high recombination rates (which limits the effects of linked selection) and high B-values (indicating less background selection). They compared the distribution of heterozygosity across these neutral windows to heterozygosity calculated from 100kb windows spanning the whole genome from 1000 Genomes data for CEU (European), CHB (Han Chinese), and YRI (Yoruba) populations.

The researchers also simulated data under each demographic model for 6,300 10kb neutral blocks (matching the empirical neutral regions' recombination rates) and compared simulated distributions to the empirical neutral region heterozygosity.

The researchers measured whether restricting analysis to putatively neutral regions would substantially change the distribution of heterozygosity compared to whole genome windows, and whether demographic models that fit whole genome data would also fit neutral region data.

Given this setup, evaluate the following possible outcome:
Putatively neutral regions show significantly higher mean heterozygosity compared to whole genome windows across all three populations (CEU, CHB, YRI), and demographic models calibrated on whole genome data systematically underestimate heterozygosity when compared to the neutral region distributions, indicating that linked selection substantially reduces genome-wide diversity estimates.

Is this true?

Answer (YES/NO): NO